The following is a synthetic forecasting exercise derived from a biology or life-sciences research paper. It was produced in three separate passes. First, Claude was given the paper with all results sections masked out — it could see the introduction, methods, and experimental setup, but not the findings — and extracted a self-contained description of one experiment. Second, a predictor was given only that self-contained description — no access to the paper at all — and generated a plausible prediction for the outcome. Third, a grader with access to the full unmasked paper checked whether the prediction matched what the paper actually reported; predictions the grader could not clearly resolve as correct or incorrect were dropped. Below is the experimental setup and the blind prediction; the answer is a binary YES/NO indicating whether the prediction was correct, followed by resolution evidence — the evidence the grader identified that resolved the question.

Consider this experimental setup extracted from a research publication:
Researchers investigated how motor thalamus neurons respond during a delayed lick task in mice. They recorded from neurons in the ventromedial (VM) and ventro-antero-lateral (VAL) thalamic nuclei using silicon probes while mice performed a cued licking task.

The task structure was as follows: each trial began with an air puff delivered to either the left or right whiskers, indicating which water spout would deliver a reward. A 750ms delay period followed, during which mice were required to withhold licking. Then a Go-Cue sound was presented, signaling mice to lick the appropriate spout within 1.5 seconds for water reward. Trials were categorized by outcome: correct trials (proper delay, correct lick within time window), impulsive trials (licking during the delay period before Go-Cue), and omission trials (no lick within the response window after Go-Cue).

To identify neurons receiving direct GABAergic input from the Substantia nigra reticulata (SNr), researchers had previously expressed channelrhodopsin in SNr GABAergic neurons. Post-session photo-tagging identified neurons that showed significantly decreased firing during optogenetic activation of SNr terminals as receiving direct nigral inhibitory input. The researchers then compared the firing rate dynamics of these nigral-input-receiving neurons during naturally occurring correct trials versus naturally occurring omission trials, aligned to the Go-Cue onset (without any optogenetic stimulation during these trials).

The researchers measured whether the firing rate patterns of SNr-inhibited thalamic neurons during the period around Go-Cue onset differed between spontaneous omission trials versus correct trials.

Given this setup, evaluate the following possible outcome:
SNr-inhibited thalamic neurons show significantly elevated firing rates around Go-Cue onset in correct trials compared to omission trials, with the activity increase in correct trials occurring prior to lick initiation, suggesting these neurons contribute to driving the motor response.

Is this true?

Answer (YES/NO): YES